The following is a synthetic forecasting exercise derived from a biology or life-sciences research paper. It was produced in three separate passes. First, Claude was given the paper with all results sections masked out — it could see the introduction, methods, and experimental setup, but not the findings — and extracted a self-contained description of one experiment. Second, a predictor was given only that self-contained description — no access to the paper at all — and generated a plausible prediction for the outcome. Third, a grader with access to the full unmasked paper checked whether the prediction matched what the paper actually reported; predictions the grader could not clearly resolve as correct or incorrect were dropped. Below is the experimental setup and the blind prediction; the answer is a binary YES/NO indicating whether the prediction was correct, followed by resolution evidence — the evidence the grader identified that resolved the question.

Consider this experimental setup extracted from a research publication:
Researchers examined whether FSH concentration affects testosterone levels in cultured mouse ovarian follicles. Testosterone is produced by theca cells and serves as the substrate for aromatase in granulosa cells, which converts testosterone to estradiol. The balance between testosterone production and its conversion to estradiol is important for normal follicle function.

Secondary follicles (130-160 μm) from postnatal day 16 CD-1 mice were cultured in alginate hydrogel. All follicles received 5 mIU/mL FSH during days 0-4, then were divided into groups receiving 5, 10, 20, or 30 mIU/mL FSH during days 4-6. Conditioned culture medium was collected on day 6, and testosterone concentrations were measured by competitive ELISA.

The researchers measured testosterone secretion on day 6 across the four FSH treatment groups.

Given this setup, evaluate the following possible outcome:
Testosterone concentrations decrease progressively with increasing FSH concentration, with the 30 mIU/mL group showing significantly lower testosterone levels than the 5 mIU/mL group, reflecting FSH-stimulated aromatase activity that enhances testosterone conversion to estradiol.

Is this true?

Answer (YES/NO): NO